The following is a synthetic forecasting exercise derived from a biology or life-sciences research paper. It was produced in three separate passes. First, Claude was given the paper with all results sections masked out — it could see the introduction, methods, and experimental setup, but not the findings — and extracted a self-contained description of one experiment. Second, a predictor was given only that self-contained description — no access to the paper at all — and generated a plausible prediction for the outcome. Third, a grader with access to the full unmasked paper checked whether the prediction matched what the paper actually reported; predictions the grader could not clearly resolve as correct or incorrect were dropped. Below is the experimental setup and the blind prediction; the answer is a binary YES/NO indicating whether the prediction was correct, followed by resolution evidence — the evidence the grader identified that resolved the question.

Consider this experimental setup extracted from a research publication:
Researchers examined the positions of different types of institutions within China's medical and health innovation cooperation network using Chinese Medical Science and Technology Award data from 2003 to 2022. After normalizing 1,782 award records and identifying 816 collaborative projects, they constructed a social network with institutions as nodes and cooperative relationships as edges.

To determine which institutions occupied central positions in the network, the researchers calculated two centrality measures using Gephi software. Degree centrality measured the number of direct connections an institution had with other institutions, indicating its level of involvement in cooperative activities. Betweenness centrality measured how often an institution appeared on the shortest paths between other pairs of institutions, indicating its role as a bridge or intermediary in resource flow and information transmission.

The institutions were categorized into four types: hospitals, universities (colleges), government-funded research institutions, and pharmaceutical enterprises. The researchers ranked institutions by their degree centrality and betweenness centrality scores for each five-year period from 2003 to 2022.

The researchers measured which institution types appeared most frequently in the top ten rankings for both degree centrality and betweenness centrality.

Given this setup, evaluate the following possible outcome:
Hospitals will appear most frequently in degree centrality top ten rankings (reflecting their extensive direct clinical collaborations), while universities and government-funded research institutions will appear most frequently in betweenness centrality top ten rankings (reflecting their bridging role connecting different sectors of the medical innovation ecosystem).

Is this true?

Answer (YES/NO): NO